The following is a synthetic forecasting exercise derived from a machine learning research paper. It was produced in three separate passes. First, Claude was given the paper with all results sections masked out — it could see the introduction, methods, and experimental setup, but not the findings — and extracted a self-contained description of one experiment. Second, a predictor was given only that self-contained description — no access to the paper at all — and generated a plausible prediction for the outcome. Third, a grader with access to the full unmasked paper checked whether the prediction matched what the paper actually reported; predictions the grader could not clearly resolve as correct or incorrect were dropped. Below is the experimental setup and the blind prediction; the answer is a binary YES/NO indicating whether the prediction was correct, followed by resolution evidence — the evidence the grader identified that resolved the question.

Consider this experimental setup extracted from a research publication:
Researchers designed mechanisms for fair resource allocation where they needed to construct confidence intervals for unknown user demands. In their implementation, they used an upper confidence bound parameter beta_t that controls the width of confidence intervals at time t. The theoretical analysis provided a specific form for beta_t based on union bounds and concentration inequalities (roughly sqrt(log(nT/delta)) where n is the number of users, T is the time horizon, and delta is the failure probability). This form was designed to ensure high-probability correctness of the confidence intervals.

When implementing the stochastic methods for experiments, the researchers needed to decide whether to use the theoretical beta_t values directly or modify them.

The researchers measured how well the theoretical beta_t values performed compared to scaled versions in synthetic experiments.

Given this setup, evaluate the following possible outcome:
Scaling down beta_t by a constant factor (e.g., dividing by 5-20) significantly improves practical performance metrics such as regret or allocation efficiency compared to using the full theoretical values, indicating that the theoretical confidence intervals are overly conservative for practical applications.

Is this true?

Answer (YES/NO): YES